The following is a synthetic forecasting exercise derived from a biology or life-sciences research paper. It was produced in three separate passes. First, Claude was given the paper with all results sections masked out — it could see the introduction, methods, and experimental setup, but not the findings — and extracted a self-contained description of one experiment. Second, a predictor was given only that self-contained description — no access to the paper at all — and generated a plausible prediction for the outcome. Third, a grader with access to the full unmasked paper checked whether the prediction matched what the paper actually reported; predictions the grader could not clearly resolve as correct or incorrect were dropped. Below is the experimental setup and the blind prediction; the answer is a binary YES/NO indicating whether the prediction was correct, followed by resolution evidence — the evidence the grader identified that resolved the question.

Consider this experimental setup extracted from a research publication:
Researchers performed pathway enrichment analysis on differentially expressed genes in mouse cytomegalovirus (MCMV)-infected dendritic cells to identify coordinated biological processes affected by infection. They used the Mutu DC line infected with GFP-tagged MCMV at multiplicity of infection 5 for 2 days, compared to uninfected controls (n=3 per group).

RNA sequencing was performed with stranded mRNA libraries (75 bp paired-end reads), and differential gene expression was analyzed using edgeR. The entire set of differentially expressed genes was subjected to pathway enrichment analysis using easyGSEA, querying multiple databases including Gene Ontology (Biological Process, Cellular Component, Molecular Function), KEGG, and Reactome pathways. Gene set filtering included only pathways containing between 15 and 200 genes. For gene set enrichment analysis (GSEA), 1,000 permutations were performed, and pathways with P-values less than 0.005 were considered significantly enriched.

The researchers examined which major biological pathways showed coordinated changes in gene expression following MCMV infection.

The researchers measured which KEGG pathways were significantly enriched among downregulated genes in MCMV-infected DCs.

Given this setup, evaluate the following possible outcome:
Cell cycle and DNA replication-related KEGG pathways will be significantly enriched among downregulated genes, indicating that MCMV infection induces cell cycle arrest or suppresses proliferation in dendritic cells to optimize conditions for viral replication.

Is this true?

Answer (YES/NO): NO